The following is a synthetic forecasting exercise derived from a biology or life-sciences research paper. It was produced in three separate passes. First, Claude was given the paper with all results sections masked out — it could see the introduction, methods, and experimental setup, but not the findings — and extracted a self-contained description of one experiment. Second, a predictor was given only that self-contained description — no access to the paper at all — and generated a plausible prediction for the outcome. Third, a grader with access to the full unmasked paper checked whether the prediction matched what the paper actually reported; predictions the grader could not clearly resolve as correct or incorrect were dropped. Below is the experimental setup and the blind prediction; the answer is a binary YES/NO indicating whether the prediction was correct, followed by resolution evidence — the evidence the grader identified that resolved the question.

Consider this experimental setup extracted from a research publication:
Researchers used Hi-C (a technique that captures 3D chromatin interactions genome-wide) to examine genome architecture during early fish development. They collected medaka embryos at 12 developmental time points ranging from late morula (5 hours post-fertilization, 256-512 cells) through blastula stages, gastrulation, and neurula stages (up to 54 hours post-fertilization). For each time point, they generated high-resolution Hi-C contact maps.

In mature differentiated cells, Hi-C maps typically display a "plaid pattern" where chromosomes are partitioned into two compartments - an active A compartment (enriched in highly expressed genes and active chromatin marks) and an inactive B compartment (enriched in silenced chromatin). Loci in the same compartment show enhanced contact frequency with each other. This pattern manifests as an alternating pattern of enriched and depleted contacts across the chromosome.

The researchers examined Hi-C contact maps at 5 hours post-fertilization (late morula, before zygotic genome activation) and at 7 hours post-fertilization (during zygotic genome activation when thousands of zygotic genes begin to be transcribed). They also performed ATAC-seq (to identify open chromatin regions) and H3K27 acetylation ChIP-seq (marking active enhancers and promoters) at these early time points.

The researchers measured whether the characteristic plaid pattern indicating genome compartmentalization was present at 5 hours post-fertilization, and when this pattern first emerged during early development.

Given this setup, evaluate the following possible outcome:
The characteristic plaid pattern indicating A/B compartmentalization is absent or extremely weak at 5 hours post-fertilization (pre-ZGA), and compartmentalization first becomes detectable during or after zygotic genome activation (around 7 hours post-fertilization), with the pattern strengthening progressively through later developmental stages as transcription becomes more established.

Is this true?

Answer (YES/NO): YES